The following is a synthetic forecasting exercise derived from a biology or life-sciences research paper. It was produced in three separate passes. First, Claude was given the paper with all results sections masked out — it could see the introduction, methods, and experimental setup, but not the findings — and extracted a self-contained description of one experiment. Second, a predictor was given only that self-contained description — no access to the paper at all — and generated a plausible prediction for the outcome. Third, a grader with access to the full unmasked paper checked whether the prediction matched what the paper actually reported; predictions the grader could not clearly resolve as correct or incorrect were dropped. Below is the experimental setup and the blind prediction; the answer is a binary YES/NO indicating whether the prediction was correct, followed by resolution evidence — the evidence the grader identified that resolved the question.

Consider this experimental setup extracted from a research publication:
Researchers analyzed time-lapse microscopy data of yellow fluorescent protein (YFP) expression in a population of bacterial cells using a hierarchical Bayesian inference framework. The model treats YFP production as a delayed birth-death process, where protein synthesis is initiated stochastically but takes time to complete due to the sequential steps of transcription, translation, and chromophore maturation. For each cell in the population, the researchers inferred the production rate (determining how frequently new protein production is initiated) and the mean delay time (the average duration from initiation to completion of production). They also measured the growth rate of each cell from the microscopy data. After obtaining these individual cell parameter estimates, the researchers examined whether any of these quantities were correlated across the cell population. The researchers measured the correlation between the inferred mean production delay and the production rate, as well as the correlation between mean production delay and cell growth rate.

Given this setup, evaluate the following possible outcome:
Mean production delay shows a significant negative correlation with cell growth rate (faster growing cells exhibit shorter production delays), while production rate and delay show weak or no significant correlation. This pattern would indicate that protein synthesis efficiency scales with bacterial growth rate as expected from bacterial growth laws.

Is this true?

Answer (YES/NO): NO